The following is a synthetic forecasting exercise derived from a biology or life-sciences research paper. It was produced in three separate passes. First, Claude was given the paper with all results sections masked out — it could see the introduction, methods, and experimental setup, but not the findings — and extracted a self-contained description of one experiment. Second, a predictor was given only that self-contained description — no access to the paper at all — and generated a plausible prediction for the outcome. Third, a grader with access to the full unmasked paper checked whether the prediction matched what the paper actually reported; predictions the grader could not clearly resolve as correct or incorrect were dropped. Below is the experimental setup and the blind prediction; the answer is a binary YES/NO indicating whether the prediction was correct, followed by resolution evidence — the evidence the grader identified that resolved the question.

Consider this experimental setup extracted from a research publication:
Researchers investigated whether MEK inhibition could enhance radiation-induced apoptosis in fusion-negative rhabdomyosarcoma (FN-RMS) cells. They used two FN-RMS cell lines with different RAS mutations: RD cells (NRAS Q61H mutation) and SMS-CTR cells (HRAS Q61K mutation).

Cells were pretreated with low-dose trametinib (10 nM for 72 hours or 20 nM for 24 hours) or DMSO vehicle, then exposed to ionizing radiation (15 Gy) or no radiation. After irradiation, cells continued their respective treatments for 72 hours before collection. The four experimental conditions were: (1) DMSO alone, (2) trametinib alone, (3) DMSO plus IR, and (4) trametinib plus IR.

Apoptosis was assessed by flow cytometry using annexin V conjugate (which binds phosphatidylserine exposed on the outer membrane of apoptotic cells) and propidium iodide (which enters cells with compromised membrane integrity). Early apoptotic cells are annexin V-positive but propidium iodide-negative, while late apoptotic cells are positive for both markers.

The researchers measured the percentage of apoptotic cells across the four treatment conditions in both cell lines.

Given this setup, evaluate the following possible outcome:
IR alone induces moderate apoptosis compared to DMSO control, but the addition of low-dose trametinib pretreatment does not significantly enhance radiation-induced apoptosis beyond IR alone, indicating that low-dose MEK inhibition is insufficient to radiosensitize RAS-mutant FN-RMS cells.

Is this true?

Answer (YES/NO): NO